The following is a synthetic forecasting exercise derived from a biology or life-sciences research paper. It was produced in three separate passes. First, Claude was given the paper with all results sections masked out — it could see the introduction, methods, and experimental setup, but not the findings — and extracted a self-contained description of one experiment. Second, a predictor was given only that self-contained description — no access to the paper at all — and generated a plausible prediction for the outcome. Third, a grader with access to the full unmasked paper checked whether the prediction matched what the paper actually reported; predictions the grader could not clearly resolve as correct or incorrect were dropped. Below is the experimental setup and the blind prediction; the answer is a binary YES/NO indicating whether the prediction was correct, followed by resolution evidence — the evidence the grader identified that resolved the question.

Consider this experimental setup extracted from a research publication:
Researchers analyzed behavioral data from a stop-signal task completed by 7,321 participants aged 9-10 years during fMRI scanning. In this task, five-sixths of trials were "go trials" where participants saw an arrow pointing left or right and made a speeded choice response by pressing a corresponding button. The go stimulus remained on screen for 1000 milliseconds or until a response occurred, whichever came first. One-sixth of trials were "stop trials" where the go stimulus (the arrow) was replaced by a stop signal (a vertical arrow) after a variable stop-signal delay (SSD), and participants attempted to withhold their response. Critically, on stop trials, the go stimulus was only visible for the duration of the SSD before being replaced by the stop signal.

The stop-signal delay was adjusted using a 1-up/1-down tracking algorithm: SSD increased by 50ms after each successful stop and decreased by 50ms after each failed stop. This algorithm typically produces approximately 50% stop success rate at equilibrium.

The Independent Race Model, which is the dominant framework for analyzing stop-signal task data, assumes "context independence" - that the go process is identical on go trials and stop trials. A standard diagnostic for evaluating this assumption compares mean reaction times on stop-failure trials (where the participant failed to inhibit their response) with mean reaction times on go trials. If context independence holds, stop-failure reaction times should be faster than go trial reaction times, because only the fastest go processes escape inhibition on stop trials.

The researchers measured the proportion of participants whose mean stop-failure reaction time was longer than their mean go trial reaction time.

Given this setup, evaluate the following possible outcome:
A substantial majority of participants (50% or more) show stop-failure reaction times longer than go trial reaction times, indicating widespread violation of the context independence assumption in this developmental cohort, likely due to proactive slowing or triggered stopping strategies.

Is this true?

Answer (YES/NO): NO